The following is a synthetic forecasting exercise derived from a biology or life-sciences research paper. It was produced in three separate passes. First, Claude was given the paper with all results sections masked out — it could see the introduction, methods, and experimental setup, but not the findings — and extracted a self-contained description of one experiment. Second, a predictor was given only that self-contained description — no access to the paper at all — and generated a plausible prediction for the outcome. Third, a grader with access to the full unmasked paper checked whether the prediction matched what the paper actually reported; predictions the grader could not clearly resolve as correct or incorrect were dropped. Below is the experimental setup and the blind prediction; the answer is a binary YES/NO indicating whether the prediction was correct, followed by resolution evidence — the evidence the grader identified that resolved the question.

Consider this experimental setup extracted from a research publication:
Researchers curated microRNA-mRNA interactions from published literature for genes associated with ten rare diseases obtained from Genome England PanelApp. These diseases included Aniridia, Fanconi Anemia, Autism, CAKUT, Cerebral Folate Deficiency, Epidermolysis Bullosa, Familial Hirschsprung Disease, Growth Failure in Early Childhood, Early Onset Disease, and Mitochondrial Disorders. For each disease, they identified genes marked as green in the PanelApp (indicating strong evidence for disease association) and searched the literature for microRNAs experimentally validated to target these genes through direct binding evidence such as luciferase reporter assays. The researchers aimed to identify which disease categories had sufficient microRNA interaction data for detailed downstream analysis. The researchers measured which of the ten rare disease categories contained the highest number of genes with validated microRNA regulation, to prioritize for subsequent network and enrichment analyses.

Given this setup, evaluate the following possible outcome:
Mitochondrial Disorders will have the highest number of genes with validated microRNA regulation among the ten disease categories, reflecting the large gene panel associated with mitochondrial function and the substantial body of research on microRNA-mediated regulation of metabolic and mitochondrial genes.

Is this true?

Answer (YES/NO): NO